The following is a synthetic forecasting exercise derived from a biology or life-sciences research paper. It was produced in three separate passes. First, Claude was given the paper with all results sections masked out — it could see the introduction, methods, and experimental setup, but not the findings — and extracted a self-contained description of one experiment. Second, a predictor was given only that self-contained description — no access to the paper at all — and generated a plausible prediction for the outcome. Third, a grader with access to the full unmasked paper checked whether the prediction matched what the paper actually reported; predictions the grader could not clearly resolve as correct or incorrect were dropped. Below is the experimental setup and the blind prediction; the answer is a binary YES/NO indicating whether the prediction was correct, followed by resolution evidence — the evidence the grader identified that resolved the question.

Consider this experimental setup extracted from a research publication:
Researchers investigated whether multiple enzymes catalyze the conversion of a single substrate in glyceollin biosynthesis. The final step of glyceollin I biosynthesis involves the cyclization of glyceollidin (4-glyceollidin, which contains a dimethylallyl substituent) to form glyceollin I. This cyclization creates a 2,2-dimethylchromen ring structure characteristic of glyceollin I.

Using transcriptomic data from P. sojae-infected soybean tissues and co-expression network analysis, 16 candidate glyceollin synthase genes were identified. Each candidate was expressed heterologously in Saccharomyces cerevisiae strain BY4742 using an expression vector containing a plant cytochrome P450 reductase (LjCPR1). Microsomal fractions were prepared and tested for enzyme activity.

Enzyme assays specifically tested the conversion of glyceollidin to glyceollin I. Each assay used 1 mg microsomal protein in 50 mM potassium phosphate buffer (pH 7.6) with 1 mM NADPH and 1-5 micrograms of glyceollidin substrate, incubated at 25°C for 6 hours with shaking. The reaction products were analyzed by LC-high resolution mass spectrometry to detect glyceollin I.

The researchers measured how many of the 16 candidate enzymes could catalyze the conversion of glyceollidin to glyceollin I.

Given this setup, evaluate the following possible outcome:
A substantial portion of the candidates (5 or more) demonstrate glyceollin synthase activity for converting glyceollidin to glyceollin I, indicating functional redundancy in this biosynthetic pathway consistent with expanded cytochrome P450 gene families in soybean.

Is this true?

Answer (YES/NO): NO